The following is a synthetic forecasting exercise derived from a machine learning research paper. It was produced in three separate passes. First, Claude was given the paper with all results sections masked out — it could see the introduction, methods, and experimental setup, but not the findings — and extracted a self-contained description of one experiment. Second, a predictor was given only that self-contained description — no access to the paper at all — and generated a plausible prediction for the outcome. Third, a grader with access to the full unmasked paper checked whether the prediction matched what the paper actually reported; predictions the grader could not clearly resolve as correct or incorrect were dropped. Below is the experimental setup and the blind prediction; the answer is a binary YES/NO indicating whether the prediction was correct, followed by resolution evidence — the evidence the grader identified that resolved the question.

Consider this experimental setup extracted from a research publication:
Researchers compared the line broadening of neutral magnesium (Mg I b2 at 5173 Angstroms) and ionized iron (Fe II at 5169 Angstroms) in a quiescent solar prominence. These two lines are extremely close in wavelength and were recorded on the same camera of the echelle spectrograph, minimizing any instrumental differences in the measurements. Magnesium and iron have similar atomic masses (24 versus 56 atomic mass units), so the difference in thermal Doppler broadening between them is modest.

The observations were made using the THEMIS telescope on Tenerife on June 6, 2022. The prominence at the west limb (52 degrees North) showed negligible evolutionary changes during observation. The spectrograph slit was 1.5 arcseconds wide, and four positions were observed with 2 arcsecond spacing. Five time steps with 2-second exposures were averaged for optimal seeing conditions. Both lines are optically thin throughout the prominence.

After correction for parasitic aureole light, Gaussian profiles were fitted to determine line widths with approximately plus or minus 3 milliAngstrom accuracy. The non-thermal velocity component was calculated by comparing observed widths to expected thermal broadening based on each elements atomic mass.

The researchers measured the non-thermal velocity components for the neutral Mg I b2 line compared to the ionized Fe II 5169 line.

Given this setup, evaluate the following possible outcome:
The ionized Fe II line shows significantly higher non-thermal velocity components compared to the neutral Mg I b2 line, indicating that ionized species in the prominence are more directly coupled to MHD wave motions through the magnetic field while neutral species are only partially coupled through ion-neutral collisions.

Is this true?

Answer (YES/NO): NO